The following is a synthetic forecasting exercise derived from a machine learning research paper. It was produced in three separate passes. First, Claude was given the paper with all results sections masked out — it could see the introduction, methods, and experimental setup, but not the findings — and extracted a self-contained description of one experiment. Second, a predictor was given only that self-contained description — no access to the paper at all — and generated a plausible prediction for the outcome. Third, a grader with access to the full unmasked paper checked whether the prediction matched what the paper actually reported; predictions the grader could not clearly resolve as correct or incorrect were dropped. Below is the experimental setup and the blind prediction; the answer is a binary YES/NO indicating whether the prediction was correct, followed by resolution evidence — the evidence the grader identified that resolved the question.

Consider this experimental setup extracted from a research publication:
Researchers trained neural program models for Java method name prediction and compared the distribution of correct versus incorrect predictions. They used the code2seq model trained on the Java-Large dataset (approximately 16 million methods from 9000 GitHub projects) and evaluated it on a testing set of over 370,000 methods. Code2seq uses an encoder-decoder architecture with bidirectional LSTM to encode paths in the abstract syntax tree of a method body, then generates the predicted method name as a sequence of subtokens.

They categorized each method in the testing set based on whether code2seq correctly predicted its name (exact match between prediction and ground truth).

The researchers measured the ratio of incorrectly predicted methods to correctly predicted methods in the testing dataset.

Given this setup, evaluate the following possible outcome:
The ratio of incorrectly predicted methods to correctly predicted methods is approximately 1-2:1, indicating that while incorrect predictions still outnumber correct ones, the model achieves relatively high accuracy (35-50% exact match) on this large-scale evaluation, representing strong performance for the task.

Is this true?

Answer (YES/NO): NO